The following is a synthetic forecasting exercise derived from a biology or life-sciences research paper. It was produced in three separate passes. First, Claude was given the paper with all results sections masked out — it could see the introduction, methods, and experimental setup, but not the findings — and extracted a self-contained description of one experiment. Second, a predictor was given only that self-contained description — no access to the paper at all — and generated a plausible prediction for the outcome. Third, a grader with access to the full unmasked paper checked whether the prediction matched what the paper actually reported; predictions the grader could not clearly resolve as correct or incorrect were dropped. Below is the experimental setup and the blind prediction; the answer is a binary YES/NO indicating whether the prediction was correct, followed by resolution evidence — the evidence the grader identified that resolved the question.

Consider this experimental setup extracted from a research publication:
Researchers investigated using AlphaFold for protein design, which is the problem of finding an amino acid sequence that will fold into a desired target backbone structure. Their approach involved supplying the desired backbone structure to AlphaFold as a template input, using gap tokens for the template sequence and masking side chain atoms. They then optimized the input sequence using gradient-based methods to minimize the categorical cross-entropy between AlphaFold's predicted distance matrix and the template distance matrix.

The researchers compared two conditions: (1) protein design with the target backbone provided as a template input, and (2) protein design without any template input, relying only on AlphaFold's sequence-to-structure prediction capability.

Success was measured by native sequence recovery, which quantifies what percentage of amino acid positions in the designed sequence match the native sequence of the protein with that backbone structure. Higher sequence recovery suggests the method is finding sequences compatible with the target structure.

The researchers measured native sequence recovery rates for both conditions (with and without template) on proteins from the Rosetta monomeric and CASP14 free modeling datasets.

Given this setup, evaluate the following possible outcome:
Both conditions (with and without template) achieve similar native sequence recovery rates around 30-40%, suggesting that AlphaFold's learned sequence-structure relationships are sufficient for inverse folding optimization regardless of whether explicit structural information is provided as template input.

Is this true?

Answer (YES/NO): NO